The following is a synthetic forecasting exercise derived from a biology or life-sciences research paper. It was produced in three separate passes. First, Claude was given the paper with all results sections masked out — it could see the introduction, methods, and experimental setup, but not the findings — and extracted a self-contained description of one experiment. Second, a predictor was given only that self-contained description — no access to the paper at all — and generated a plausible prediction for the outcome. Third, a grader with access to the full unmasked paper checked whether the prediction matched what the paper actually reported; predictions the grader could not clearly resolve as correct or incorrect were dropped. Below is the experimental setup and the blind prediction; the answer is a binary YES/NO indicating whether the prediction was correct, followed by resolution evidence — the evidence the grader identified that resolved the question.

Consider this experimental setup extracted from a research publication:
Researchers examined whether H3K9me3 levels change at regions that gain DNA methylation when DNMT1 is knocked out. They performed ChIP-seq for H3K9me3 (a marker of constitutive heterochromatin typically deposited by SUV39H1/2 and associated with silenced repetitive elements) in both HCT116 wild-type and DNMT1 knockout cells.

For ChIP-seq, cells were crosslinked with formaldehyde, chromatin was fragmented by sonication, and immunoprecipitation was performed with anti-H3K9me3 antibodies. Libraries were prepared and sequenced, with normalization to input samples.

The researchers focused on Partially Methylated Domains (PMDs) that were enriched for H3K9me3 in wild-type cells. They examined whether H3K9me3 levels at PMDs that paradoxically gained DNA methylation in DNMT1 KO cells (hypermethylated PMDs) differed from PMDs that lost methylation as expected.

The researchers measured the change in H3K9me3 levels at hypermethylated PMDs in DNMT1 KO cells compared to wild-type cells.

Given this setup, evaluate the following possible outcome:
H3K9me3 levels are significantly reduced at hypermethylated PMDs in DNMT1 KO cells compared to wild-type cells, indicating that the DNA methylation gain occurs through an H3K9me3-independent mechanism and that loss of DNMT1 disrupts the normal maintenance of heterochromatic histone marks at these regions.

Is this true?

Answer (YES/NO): YES